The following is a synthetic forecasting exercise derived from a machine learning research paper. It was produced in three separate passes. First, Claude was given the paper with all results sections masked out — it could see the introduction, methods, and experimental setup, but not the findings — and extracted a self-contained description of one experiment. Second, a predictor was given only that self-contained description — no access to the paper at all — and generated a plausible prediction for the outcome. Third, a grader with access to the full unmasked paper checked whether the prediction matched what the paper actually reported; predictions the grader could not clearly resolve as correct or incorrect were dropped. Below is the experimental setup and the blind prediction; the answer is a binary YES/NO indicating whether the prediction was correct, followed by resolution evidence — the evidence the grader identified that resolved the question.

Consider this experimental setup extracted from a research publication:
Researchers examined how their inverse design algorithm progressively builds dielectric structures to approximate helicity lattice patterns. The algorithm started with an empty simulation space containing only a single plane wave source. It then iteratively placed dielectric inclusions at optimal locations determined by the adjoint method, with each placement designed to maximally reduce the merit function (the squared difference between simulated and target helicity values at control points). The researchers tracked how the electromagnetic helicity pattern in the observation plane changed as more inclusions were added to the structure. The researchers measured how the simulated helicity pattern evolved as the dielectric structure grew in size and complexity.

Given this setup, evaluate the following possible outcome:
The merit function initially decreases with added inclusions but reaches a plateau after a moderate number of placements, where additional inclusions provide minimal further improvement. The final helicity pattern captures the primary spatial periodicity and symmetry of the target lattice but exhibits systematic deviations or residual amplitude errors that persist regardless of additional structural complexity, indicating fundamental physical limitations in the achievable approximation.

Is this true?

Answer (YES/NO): NO